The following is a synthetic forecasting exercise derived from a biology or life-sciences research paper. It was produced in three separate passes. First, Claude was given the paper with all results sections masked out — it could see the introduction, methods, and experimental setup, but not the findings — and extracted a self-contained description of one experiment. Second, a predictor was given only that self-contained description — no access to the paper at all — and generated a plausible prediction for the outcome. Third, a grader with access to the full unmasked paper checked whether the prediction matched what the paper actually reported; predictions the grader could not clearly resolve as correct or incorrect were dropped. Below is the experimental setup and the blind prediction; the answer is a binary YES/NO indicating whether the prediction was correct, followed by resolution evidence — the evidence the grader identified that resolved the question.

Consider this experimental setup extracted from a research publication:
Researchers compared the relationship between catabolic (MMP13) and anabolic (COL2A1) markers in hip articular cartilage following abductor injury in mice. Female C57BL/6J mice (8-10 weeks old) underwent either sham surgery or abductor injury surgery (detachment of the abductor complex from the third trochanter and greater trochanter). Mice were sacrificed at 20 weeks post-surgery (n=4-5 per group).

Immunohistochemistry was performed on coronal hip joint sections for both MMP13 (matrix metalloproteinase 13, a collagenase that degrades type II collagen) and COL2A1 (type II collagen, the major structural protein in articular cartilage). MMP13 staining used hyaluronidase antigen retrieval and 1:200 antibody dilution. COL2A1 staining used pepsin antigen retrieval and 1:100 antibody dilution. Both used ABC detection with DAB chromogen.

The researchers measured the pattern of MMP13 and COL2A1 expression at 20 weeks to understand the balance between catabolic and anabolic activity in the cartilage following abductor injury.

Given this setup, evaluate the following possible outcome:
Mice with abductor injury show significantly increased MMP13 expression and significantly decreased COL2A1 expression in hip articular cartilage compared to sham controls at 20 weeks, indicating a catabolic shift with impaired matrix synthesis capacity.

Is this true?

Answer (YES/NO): NO